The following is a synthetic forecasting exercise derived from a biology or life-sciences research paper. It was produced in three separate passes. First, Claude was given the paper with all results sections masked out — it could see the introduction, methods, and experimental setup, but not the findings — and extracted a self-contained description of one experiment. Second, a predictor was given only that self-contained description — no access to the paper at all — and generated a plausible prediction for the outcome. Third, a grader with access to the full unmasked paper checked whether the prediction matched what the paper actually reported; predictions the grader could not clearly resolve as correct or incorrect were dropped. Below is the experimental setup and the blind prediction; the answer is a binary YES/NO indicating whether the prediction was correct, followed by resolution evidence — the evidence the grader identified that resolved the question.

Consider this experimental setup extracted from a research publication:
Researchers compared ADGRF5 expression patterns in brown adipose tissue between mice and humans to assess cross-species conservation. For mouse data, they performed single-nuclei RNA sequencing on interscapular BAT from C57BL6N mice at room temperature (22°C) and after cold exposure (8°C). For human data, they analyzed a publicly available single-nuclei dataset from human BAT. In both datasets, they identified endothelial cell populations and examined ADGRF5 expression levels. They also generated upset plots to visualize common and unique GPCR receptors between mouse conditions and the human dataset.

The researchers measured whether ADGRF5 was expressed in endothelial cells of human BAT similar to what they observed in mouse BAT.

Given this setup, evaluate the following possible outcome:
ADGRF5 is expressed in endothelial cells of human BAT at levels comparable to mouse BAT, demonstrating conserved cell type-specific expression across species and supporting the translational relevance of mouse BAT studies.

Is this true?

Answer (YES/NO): YES